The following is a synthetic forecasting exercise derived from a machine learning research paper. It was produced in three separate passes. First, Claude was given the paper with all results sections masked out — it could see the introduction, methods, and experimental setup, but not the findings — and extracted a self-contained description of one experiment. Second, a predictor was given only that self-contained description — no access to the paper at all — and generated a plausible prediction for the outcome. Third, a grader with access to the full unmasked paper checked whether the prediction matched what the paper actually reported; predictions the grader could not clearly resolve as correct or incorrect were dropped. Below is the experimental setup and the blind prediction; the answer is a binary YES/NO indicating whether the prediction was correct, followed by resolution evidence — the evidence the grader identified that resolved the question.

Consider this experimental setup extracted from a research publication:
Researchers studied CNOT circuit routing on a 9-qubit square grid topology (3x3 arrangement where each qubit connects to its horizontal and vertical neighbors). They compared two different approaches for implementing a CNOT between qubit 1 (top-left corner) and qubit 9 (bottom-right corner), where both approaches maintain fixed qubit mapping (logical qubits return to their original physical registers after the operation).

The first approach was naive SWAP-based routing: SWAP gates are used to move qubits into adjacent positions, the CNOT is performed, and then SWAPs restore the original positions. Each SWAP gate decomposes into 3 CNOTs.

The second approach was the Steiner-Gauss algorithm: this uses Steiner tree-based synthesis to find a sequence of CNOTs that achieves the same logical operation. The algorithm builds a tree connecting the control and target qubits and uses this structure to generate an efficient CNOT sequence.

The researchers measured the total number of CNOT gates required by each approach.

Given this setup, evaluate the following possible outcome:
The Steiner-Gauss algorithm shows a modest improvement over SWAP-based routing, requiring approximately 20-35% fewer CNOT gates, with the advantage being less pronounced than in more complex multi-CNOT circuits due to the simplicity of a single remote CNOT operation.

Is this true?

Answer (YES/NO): NO